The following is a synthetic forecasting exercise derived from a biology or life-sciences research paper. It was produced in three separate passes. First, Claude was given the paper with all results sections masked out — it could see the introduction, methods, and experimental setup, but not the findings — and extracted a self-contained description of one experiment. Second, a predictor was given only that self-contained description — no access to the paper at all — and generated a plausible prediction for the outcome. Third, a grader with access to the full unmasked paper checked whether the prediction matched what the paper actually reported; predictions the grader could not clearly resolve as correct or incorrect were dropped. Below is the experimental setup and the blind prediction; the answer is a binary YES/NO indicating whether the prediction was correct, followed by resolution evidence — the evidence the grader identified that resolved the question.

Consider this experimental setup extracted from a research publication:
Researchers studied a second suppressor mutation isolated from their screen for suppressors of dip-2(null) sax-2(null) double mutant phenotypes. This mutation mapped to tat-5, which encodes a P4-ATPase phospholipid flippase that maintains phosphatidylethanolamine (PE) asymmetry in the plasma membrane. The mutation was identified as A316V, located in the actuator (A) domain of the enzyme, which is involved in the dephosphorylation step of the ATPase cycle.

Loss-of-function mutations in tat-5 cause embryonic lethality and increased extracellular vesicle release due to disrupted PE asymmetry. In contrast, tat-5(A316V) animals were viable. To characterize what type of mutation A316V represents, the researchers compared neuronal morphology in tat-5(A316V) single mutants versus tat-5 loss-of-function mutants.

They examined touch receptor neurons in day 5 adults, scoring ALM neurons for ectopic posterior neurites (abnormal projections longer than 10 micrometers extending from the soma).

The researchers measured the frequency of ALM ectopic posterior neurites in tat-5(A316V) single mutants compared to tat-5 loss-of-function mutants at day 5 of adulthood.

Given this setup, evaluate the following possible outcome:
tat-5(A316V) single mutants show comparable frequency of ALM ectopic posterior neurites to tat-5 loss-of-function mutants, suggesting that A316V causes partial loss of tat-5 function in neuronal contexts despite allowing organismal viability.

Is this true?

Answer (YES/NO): NO